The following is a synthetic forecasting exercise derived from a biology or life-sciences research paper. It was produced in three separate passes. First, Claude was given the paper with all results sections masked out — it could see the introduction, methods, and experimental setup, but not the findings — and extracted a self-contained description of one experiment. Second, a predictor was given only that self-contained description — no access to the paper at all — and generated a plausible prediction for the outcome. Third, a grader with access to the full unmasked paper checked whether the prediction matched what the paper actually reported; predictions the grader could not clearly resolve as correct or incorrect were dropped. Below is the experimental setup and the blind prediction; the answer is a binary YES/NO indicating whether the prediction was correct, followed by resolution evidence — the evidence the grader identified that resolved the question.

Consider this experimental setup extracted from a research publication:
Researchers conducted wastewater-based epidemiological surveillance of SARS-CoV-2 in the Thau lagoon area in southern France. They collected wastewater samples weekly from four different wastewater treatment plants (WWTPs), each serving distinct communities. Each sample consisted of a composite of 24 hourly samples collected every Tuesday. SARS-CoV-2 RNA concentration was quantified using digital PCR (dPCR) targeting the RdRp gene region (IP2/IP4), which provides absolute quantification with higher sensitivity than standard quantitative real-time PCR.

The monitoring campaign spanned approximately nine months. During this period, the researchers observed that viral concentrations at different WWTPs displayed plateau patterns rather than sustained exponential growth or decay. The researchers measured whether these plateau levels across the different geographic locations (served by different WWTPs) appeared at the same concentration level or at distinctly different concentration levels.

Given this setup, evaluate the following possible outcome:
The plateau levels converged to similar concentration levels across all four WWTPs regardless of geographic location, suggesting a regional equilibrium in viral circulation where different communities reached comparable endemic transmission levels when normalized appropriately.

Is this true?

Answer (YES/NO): YES